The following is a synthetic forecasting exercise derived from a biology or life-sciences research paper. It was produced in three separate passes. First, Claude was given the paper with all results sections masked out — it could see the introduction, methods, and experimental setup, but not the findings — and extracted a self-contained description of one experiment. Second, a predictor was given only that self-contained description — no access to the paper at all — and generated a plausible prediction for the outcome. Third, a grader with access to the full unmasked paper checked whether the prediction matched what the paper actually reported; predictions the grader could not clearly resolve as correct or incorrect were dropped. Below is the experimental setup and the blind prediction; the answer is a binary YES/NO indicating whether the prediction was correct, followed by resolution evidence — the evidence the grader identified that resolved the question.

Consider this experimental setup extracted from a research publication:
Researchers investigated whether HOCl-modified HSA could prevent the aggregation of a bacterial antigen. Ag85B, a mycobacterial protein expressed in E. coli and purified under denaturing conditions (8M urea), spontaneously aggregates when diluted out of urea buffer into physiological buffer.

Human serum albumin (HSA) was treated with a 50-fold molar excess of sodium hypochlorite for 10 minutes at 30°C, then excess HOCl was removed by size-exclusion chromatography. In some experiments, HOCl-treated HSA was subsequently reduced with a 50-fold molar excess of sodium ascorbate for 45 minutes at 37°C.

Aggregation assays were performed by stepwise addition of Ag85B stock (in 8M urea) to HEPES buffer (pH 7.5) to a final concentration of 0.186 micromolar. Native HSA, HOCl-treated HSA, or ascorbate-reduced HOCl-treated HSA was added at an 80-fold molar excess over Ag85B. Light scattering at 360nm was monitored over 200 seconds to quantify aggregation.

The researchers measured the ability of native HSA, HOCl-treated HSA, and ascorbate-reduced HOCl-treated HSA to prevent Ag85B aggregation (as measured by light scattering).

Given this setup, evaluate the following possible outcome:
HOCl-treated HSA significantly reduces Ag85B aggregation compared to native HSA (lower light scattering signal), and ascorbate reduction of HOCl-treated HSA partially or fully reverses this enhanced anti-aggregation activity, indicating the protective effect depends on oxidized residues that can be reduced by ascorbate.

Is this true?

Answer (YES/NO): YES